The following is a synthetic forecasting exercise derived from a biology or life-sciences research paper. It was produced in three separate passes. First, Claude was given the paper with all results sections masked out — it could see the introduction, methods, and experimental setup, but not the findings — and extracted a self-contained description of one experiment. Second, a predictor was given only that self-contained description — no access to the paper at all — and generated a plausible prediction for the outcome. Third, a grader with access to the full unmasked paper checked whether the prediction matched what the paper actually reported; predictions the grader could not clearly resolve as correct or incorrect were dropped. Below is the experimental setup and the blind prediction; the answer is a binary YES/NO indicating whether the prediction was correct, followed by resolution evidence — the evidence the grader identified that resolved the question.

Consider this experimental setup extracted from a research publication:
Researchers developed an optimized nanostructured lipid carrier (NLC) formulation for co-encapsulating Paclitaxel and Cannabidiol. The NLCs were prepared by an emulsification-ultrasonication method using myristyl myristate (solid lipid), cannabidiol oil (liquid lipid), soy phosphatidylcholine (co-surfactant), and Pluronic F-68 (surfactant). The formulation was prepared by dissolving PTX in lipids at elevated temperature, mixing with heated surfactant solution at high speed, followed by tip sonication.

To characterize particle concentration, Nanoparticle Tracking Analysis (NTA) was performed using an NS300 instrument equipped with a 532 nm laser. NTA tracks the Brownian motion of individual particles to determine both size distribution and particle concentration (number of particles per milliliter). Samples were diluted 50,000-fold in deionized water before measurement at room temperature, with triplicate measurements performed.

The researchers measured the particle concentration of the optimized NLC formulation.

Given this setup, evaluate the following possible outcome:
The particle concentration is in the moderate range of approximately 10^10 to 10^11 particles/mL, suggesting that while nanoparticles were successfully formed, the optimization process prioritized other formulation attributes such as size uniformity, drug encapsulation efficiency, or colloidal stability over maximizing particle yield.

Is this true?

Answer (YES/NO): NO